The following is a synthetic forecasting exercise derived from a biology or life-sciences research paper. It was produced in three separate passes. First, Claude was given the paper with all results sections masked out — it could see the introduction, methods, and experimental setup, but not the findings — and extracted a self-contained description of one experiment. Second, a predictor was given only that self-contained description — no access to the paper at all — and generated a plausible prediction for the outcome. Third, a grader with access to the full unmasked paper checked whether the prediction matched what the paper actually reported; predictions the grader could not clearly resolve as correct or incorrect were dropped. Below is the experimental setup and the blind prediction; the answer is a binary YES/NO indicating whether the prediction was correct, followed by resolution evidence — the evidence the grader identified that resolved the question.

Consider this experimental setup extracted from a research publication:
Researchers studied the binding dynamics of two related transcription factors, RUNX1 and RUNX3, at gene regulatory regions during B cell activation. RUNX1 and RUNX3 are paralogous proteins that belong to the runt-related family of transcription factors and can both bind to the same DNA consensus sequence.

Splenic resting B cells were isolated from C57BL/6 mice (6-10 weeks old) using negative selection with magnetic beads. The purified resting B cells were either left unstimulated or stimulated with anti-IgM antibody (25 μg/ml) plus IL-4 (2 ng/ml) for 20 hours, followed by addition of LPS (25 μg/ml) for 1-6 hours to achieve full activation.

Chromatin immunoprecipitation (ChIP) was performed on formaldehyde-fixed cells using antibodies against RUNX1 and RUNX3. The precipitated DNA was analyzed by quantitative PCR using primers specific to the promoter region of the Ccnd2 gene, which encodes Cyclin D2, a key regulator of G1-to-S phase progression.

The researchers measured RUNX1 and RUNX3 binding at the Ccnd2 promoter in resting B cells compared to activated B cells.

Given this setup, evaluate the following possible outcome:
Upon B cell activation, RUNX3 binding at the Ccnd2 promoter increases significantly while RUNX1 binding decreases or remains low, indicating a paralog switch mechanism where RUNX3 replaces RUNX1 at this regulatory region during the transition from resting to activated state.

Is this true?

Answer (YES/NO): YES